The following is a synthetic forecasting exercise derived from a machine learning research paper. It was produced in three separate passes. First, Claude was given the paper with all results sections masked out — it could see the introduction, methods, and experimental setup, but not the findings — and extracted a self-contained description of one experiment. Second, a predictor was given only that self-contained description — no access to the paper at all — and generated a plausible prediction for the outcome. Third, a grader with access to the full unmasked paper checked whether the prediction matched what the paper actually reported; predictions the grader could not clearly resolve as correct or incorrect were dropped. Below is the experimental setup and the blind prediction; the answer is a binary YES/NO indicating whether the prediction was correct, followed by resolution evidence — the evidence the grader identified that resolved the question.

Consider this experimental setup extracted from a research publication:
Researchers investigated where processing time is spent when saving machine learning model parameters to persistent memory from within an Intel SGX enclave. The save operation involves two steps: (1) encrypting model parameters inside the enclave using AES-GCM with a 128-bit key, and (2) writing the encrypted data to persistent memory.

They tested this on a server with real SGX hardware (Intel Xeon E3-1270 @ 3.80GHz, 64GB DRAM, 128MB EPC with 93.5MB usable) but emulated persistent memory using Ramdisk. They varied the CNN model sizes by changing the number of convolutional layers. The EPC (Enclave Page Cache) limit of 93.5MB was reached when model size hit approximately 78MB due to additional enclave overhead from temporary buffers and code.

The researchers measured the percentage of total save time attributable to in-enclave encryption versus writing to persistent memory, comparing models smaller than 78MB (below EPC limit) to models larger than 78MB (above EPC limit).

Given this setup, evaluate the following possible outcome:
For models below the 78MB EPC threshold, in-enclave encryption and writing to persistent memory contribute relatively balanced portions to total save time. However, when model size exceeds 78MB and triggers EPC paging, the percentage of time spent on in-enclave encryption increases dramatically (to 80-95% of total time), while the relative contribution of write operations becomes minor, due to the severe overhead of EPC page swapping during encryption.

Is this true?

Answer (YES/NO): NO